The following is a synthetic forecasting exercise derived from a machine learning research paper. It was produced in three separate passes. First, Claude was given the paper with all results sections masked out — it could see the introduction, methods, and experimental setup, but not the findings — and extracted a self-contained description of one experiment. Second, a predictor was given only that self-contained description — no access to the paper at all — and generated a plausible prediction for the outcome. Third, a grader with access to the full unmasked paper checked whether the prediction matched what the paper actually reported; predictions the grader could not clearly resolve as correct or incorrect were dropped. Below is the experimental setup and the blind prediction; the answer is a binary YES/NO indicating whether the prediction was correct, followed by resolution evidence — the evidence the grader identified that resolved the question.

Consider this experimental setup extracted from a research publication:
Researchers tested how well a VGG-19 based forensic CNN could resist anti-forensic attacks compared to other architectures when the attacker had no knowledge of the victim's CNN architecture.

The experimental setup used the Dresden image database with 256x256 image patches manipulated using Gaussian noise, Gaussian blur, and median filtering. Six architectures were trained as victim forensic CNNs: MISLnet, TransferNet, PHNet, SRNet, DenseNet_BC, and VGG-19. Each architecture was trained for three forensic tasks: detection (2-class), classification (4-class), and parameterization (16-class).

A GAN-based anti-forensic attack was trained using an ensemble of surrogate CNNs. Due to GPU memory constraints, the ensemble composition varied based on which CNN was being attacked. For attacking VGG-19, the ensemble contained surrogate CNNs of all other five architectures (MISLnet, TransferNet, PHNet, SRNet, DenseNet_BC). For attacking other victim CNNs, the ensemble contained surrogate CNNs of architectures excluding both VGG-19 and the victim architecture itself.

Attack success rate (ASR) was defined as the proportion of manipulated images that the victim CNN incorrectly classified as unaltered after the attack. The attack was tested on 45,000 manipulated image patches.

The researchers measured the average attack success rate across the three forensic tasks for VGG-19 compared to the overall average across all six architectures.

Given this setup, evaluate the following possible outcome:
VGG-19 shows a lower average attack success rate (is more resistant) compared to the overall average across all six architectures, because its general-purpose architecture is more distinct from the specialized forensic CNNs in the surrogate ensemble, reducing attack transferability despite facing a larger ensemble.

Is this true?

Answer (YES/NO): NO